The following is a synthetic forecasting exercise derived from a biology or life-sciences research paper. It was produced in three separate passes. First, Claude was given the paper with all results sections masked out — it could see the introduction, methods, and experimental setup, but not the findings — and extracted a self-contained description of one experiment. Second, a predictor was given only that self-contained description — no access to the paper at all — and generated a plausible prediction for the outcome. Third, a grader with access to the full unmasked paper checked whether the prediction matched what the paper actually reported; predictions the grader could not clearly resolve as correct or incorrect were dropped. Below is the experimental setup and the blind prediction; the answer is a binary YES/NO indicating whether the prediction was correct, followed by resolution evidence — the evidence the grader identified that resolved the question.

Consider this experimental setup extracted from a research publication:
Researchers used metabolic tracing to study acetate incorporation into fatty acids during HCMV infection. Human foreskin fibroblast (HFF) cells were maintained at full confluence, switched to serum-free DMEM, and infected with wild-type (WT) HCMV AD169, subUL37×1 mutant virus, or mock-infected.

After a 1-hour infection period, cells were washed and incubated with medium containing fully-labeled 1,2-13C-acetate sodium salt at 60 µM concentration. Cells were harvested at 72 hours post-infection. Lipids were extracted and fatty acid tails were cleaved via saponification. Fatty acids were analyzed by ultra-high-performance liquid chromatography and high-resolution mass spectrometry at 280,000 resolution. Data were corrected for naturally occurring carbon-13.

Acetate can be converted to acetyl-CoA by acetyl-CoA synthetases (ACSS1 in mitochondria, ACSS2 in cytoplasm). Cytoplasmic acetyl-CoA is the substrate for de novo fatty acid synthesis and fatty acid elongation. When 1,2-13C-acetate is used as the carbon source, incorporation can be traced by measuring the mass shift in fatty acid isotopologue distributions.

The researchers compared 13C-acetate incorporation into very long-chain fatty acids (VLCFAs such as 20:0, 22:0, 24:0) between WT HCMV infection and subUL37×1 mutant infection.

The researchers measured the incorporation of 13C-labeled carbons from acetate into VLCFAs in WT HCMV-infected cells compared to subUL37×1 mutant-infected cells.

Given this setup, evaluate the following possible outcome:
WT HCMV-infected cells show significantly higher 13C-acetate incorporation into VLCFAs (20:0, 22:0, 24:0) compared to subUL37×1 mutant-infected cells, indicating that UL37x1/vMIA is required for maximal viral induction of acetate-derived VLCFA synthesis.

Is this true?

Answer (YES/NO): YES